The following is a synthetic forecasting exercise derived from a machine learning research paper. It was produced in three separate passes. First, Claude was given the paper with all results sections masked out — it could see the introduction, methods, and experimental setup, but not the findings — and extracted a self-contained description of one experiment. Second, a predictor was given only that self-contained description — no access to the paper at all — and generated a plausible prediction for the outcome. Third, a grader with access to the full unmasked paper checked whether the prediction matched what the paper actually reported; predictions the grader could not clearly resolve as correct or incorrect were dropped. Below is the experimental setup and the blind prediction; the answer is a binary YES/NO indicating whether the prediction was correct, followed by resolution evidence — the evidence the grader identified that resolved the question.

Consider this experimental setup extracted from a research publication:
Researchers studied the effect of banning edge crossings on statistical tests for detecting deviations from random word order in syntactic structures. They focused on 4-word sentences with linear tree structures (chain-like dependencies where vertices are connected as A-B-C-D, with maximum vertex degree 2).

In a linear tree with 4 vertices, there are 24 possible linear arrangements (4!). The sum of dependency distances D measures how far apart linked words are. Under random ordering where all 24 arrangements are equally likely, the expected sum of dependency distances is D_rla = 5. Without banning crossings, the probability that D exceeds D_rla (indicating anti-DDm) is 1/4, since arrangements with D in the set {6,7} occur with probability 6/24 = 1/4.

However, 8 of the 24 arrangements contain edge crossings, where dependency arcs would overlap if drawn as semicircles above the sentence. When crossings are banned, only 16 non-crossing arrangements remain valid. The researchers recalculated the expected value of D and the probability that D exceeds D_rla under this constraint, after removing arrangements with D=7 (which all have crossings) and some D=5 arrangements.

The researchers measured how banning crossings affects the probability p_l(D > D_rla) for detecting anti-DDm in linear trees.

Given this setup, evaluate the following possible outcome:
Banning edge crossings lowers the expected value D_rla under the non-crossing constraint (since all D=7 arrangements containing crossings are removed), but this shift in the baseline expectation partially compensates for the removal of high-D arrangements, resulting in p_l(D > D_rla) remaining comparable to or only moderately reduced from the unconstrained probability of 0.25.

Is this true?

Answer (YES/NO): NO